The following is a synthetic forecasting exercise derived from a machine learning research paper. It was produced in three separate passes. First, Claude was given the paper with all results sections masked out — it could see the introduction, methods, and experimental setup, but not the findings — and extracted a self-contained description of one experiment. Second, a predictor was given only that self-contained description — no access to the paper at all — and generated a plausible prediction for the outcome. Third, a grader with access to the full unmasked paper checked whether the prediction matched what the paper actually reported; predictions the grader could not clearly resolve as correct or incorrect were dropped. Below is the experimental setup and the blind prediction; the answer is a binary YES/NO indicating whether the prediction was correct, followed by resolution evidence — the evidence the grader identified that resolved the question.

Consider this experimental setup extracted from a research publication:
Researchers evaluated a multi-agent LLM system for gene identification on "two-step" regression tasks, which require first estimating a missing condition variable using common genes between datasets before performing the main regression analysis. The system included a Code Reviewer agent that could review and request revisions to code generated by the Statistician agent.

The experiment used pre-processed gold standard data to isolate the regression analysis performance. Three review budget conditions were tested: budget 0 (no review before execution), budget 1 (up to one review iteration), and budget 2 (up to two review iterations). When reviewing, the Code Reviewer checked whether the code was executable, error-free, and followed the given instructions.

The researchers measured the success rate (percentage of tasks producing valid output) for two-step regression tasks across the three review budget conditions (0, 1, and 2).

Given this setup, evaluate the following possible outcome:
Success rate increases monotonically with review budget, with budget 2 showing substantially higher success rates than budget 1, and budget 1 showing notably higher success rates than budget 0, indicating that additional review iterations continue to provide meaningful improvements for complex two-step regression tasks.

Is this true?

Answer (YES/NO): NO